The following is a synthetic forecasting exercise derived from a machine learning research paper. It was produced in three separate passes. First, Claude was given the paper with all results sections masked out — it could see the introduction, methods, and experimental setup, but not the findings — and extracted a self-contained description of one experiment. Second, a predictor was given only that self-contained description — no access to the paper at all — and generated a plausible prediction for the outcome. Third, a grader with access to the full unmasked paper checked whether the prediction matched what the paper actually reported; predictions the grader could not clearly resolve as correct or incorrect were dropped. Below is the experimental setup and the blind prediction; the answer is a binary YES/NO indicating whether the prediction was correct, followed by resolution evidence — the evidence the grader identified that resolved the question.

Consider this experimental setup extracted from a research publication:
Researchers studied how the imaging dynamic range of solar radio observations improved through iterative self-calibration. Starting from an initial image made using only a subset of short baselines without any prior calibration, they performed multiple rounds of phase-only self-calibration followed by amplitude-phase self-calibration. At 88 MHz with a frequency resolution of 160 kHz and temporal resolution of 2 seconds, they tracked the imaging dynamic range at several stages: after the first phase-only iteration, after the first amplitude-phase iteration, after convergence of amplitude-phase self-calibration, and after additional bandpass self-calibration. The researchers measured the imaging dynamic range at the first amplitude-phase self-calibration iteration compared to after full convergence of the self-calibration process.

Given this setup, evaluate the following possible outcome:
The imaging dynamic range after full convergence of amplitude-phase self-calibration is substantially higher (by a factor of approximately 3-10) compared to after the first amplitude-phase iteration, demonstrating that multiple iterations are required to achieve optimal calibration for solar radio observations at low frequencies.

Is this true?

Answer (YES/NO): NO